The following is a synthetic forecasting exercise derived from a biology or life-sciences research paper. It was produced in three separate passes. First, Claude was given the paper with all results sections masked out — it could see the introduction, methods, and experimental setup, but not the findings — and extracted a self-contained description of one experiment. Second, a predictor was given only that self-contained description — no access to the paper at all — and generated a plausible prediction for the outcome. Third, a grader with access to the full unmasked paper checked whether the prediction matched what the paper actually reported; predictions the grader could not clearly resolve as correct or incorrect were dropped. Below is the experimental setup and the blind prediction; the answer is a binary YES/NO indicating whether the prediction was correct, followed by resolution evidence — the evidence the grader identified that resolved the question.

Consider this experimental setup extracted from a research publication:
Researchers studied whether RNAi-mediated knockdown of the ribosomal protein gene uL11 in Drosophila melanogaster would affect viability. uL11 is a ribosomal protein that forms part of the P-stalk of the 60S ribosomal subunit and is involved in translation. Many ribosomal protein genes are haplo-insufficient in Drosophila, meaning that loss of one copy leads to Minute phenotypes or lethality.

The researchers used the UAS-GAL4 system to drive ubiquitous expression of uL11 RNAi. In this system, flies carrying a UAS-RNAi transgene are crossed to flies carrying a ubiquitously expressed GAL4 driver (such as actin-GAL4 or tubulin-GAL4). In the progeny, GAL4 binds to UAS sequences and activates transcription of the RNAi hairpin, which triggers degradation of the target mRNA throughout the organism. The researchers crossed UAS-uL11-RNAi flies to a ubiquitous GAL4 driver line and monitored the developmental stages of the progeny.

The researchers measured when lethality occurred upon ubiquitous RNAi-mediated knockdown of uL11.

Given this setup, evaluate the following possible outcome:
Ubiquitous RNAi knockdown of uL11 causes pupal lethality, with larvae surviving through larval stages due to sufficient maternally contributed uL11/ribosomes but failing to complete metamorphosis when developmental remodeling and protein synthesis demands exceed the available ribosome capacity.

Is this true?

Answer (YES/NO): NO